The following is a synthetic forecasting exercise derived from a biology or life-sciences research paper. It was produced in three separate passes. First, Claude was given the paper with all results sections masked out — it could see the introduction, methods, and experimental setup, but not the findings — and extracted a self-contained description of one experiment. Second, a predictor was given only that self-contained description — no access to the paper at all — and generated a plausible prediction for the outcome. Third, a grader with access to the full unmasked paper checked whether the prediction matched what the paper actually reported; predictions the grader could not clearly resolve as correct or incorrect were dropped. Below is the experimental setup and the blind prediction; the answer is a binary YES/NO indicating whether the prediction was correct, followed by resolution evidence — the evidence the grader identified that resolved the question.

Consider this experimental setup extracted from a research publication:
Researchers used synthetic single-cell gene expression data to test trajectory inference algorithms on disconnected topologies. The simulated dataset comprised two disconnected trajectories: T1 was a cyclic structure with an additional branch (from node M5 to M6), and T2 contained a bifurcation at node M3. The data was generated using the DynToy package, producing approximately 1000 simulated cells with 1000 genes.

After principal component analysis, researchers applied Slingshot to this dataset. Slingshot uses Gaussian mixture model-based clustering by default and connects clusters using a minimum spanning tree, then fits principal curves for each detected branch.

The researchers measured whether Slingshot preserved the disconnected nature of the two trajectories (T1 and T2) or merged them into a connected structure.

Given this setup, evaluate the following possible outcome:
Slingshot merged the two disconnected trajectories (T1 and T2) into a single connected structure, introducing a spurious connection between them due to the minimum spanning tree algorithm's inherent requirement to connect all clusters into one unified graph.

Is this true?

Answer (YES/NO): YES